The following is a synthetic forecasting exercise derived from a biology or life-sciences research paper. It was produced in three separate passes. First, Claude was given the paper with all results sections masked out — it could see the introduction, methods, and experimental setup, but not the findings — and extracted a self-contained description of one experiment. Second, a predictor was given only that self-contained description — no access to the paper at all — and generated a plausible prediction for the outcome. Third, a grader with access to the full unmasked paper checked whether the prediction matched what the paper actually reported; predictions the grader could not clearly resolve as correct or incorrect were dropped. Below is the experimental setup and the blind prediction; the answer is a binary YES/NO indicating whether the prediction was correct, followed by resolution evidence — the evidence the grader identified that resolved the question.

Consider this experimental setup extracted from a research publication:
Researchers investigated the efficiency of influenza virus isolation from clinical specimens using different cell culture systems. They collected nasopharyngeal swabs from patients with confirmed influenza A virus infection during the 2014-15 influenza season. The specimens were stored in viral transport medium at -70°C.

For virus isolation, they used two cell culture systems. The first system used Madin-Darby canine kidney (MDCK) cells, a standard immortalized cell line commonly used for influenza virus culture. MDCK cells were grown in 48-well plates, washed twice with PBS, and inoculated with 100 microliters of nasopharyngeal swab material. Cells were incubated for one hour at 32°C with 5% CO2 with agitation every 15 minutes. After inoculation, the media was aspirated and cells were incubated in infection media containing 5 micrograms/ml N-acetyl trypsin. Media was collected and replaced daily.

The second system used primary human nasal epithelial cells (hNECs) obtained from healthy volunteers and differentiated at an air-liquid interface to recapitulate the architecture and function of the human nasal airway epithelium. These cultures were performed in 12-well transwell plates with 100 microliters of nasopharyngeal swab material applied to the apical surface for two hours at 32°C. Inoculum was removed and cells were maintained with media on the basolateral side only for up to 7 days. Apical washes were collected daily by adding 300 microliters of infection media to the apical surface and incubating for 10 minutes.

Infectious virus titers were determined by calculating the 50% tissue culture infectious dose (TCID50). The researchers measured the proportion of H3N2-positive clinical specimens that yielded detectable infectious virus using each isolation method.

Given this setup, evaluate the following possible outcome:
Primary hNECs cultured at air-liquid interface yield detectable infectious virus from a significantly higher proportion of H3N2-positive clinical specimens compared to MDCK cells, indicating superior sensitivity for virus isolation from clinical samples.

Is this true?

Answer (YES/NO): YES